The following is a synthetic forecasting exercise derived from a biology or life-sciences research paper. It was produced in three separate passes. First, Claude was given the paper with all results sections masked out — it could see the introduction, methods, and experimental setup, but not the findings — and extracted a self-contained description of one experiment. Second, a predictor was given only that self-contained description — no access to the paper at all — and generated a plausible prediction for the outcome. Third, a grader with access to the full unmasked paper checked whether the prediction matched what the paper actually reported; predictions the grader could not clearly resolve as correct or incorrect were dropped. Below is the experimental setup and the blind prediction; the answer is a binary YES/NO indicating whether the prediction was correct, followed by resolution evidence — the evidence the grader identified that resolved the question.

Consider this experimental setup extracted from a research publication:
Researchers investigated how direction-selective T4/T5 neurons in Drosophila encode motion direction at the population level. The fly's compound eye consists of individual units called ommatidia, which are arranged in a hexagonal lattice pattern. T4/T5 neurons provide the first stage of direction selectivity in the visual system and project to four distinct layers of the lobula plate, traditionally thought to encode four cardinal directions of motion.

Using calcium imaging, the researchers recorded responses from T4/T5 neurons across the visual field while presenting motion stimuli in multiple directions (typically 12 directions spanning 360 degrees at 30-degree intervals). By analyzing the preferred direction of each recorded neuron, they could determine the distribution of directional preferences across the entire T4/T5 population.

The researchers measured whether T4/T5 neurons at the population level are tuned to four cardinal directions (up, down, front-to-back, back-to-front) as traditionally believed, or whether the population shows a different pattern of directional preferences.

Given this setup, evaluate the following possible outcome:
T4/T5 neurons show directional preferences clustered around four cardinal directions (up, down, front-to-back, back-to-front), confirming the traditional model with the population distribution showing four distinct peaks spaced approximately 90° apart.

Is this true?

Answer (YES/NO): NO